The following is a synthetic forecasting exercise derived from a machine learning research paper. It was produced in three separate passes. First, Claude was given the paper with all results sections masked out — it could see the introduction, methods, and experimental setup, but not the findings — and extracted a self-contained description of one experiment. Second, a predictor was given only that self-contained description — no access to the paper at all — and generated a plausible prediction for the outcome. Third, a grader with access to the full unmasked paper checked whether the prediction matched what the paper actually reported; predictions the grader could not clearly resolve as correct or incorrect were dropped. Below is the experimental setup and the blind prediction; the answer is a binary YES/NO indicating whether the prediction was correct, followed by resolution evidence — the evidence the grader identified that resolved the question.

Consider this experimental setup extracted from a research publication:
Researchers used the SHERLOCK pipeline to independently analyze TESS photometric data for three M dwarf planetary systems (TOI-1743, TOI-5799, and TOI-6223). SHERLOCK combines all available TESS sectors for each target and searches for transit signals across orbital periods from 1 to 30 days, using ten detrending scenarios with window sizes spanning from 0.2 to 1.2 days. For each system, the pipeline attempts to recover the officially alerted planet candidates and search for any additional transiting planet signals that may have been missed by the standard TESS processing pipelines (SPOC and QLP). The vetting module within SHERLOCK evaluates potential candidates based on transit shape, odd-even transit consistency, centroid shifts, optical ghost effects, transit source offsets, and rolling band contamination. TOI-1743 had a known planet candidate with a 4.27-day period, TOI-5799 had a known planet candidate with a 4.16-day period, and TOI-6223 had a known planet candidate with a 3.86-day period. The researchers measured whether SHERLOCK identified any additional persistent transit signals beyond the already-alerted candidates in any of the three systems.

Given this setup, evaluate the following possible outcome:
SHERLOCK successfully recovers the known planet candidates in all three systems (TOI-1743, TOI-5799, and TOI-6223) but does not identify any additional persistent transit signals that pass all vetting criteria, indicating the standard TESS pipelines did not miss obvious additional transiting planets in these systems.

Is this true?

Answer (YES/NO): NO